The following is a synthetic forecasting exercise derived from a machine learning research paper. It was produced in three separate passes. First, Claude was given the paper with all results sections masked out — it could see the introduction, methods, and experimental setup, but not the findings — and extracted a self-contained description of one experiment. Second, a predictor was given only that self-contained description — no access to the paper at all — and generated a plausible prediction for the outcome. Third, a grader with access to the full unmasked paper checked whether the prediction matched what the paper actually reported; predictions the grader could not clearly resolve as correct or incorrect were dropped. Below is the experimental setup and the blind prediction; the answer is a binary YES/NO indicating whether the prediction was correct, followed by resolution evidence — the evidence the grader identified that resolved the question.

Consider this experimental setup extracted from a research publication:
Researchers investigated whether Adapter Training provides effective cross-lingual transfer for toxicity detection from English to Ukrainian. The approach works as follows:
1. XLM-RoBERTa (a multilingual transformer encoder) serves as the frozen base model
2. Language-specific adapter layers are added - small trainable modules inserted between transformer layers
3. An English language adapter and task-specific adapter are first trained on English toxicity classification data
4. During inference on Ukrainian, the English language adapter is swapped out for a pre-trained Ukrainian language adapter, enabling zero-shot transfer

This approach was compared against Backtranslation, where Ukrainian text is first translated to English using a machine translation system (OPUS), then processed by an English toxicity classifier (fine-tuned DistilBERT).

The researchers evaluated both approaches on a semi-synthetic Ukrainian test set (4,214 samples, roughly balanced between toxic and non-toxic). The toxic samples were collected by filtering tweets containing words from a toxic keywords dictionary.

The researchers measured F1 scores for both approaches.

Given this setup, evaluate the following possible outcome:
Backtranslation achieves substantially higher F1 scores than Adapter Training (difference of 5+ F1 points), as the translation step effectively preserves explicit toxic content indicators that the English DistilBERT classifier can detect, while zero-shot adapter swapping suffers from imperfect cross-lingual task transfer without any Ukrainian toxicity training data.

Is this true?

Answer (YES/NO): YES